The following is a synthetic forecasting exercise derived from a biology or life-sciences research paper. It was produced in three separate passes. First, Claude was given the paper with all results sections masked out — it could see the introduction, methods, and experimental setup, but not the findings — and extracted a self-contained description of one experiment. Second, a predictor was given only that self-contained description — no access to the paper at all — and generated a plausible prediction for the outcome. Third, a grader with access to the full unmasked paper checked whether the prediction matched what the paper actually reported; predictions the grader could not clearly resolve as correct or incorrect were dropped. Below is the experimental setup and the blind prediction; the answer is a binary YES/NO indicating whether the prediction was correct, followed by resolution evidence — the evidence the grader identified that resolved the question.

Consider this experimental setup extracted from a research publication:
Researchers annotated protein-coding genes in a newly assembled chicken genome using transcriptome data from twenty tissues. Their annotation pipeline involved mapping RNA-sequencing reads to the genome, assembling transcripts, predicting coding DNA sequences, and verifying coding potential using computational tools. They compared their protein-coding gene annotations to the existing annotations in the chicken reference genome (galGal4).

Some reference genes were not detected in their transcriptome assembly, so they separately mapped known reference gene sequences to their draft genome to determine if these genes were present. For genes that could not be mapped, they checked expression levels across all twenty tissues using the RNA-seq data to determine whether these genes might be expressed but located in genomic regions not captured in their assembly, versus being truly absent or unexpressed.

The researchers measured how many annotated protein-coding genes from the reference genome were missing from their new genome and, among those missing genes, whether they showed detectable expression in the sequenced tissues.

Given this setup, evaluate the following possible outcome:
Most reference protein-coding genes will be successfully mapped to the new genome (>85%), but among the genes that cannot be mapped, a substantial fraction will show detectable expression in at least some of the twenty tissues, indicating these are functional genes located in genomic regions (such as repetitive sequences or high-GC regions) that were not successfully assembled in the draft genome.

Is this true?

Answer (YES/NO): YES